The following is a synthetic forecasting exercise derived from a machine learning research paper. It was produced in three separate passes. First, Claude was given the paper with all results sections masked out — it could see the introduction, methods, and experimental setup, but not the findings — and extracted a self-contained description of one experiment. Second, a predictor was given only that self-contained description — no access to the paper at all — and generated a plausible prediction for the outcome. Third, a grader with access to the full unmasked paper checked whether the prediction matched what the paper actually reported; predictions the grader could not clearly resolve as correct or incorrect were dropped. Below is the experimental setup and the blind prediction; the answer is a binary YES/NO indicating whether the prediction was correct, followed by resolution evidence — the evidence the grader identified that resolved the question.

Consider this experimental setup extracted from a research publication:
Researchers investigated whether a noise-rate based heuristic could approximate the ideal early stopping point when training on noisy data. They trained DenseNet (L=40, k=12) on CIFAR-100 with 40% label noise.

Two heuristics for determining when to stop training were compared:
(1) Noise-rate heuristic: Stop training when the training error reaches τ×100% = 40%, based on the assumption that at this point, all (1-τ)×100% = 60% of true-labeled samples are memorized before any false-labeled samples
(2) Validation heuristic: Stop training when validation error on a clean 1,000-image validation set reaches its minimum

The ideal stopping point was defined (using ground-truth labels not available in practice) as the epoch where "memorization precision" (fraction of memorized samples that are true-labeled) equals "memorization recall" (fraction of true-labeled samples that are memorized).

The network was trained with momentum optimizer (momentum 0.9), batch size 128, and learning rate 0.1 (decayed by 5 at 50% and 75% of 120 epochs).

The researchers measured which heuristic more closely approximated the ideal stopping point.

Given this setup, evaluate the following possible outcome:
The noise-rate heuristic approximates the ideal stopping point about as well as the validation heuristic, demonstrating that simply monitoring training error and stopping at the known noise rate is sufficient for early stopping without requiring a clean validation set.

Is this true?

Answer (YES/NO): NO